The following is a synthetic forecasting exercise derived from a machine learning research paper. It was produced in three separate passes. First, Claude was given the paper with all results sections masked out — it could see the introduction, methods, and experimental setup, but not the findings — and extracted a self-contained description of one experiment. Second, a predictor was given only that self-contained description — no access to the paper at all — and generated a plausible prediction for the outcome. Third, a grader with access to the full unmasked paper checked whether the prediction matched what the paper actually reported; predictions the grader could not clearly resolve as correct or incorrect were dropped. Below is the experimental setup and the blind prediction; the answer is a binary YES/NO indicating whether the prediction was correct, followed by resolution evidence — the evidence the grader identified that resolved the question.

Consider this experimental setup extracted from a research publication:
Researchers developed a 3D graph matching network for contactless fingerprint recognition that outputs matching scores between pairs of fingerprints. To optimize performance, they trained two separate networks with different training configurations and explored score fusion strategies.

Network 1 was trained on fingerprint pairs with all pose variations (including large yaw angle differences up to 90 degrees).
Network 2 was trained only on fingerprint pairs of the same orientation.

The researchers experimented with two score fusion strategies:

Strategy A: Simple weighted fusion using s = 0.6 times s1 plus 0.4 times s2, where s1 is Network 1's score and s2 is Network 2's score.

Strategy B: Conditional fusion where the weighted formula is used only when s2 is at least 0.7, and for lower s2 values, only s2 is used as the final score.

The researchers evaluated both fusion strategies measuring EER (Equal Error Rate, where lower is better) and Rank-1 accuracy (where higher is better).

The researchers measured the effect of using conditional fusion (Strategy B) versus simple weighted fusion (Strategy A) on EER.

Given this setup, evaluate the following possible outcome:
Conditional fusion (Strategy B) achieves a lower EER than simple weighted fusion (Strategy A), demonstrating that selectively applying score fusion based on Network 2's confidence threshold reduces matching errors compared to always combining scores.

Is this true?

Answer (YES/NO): YES